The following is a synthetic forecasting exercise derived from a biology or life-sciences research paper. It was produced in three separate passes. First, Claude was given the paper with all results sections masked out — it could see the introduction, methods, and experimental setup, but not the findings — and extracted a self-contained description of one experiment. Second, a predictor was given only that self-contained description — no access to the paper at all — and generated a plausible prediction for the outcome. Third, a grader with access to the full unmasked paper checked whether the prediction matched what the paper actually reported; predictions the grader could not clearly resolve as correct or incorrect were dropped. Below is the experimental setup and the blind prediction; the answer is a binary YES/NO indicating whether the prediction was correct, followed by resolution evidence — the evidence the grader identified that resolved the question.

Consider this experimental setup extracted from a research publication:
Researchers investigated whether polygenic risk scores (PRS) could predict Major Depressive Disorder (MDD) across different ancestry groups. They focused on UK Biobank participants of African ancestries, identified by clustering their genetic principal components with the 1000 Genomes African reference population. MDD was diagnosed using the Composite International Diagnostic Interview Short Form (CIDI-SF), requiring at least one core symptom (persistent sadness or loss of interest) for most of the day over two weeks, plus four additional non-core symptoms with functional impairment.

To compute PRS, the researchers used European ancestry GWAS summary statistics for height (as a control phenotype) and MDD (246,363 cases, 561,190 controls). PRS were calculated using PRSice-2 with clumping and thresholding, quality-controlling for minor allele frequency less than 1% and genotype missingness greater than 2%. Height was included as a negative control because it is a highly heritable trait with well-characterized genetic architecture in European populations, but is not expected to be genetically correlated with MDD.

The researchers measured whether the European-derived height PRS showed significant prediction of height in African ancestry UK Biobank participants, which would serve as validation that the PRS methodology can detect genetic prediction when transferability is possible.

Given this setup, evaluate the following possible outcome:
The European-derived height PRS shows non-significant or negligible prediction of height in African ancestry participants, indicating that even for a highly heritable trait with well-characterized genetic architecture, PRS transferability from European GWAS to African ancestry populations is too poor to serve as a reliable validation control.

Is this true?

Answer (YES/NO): NO